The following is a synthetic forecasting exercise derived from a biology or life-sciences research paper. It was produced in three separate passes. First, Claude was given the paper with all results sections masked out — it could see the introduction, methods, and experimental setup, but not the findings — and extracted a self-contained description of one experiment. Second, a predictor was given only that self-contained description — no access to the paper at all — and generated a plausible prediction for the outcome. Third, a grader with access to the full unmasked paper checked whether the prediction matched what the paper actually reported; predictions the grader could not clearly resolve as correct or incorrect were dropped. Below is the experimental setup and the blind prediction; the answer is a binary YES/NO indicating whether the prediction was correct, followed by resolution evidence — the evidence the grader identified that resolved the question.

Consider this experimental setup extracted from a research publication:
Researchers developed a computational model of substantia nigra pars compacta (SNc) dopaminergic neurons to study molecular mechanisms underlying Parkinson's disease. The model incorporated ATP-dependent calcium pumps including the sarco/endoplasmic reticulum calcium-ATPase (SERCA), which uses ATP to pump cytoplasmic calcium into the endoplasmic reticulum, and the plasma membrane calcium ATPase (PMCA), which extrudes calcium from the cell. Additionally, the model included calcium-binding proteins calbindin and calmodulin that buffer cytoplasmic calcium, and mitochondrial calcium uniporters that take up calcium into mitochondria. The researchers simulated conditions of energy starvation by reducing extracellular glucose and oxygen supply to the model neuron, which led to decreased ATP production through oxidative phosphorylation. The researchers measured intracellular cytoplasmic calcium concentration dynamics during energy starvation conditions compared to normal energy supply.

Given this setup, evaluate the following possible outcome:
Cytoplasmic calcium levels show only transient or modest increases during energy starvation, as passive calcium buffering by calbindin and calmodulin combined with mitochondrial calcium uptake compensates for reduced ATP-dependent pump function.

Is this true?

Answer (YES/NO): NO